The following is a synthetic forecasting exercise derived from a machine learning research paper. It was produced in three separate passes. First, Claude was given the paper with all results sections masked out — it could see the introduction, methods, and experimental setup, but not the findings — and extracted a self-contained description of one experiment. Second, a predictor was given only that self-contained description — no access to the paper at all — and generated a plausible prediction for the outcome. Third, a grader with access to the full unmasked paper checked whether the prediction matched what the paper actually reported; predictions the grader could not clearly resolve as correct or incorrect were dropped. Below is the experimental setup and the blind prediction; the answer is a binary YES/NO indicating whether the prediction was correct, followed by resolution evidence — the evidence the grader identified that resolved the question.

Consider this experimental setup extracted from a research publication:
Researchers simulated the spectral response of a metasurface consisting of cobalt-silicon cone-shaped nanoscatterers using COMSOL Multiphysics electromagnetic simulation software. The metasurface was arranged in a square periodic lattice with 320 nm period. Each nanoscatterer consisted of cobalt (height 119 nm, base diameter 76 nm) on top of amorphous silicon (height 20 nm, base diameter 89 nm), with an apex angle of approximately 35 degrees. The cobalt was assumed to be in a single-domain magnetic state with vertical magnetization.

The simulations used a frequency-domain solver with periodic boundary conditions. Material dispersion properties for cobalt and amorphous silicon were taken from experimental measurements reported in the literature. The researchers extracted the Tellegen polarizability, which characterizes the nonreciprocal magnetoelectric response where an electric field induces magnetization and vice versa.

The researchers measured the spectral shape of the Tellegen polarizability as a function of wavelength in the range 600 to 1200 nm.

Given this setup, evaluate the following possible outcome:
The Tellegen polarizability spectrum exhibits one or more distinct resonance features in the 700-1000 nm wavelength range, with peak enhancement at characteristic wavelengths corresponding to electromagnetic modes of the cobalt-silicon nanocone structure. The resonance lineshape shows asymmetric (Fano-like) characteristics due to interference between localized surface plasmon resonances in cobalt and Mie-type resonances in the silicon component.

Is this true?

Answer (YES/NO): NO